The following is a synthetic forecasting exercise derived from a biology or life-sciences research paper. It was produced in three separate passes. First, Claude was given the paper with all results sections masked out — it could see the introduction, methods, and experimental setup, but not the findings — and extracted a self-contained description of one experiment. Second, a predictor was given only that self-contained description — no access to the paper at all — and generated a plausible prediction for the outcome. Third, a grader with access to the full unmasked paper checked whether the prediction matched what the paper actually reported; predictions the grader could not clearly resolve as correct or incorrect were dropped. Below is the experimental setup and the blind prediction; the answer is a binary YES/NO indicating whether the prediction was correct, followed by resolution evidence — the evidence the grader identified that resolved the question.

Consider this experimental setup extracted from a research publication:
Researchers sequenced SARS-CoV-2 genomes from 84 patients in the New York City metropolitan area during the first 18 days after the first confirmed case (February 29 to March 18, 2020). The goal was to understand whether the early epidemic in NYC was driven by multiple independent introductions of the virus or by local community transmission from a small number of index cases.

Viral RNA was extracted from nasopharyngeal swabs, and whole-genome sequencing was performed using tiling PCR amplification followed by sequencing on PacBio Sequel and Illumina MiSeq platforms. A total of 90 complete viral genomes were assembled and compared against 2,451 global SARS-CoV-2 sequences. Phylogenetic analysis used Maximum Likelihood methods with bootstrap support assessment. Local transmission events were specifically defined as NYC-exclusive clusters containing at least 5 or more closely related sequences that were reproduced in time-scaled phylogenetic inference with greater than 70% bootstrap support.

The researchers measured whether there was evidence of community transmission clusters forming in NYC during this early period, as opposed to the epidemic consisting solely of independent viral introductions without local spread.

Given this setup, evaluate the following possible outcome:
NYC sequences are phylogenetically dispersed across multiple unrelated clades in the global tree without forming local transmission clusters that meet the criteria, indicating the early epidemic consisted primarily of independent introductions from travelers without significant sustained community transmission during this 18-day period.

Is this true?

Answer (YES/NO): NO